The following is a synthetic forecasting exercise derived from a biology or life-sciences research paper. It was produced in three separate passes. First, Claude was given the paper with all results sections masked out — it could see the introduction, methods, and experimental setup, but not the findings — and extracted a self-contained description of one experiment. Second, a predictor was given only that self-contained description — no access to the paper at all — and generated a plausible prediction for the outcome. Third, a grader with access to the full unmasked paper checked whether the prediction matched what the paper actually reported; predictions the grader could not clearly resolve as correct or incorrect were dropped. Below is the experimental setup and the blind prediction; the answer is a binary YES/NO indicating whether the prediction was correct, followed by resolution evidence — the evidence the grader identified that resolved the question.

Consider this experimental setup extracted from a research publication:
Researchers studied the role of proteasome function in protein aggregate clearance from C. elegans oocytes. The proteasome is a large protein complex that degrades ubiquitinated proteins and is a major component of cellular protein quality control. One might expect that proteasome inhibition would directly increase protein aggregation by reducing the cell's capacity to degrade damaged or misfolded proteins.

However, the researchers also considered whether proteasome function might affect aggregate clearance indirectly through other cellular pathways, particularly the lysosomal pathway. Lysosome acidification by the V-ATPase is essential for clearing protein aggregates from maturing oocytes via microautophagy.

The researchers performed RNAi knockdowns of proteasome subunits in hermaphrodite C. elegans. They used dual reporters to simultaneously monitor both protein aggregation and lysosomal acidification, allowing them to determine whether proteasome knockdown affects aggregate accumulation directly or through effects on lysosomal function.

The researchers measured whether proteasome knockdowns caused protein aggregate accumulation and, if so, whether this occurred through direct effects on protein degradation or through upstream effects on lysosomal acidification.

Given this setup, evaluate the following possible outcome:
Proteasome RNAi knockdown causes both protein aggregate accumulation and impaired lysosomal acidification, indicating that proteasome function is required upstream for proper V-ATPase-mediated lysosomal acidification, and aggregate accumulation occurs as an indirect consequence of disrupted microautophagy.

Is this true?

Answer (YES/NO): YES